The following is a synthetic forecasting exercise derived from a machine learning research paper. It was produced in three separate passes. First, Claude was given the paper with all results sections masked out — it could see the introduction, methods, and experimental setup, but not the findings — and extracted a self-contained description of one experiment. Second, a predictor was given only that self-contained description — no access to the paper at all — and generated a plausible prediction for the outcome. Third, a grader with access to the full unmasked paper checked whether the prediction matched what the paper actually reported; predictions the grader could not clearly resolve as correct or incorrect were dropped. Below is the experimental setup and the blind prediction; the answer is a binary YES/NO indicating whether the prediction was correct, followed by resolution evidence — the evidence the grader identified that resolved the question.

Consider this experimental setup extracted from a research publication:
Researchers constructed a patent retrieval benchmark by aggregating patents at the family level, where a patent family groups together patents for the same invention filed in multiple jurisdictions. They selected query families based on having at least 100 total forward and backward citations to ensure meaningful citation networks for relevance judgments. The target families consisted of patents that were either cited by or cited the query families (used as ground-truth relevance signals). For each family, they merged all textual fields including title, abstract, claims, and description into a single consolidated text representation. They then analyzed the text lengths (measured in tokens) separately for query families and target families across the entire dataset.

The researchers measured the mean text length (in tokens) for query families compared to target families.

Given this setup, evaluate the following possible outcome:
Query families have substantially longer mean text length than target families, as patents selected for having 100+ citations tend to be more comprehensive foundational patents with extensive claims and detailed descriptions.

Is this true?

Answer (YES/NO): YES